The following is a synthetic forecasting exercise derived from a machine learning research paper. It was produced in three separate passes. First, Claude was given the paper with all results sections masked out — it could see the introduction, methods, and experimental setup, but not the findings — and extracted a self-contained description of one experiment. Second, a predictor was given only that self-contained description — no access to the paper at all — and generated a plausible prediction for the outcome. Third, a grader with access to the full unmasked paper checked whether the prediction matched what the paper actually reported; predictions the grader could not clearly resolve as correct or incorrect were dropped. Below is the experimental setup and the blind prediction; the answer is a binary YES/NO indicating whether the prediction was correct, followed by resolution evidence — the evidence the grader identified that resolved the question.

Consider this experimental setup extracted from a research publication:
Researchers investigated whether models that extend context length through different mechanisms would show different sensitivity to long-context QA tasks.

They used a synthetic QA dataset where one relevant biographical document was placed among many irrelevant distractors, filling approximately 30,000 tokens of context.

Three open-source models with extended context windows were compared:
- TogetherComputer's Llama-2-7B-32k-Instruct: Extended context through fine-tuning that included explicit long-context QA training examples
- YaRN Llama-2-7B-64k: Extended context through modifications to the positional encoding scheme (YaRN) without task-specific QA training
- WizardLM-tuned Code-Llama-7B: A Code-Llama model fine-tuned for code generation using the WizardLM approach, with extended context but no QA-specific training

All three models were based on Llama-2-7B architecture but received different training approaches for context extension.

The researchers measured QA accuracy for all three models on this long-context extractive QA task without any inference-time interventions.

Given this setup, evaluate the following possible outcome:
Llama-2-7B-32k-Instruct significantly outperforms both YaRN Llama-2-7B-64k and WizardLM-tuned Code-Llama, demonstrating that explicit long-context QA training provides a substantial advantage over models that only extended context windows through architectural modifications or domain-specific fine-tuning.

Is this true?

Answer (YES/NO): YES